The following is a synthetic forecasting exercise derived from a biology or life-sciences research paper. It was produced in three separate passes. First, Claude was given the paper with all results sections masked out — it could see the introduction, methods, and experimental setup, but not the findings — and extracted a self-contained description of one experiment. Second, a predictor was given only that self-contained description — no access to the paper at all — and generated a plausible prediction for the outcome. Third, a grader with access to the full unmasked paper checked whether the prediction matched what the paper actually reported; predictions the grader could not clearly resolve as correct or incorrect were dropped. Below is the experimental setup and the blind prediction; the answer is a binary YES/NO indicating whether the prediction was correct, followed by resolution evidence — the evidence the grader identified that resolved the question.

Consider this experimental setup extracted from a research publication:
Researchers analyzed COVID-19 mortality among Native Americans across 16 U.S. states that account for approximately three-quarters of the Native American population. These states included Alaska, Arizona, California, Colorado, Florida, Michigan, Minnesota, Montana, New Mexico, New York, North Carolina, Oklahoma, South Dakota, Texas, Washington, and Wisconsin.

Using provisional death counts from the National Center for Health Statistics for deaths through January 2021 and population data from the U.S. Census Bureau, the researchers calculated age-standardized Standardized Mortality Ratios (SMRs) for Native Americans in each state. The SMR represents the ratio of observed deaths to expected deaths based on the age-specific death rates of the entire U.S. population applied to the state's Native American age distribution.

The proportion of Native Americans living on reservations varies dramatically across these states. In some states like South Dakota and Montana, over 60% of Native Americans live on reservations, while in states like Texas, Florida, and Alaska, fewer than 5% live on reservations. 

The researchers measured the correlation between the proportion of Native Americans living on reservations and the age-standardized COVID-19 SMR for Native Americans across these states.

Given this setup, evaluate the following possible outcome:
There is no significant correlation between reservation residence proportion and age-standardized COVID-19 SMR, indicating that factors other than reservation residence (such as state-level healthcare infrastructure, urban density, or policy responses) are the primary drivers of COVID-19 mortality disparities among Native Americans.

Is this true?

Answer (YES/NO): NO